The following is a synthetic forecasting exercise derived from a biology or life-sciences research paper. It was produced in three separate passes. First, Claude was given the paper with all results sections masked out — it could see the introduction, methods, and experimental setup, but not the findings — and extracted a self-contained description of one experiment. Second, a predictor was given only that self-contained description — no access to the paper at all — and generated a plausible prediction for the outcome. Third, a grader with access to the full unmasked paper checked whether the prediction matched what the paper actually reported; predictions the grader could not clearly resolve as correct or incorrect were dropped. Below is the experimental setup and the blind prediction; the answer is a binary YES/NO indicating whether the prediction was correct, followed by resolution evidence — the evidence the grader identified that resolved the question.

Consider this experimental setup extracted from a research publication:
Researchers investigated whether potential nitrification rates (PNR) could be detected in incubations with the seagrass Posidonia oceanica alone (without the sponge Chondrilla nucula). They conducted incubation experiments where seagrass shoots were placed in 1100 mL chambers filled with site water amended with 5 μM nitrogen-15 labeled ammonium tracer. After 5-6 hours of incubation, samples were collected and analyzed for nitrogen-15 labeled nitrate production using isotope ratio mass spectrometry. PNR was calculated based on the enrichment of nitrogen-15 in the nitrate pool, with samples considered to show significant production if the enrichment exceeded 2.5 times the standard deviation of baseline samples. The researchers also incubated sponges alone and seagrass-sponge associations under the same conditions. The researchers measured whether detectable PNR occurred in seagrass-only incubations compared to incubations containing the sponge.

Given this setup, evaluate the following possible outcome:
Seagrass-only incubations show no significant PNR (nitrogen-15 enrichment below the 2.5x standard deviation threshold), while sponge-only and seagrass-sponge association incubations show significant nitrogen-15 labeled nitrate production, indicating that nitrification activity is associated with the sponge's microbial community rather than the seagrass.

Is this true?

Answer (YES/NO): YES